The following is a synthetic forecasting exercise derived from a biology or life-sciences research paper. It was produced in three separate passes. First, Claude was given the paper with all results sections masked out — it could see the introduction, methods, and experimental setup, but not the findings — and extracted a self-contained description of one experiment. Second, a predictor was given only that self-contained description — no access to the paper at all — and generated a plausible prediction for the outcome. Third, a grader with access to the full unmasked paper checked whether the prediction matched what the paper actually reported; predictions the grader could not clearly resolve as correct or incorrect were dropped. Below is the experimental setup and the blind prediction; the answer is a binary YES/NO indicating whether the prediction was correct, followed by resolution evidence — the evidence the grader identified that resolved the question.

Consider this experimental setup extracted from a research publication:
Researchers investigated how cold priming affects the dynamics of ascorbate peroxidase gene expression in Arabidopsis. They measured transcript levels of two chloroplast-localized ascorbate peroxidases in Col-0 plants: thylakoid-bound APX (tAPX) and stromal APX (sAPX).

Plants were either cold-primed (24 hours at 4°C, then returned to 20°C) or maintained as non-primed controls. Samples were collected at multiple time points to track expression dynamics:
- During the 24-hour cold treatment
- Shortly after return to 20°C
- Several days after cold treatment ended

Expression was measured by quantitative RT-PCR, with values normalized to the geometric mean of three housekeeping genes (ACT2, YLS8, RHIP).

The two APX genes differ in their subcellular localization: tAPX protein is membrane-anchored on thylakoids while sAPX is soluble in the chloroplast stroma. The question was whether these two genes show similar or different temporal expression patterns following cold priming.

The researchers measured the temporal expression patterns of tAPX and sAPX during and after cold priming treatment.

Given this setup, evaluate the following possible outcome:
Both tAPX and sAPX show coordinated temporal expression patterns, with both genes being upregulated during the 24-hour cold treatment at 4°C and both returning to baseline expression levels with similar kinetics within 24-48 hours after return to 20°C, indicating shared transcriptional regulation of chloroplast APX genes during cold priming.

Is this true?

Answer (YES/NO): NO